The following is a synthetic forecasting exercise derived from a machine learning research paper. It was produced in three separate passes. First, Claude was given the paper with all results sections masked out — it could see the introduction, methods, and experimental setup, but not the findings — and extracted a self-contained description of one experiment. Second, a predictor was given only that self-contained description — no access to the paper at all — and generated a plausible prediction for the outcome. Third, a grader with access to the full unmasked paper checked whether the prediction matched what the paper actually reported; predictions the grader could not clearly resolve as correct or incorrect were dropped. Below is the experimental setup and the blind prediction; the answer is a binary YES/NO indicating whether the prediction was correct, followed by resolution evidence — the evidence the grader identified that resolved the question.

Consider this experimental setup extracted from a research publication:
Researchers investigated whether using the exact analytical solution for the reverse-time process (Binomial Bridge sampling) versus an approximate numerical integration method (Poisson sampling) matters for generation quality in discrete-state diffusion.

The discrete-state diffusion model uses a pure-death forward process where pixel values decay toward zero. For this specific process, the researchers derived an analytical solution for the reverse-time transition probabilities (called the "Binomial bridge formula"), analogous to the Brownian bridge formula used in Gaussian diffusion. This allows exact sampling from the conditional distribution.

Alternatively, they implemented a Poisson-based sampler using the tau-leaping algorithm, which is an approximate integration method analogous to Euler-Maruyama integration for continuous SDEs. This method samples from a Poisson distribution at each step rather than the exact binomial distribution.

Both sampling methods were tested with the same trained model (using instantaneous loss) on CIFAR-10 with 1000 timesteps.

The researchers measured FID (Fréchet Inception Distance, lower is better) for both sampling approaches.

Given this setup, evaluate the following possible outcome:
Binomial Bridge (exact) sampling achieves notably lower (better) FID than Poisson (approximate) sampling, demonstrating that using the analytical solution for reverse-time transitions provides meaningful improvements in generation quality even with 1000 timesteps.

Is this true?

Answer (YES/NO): NO